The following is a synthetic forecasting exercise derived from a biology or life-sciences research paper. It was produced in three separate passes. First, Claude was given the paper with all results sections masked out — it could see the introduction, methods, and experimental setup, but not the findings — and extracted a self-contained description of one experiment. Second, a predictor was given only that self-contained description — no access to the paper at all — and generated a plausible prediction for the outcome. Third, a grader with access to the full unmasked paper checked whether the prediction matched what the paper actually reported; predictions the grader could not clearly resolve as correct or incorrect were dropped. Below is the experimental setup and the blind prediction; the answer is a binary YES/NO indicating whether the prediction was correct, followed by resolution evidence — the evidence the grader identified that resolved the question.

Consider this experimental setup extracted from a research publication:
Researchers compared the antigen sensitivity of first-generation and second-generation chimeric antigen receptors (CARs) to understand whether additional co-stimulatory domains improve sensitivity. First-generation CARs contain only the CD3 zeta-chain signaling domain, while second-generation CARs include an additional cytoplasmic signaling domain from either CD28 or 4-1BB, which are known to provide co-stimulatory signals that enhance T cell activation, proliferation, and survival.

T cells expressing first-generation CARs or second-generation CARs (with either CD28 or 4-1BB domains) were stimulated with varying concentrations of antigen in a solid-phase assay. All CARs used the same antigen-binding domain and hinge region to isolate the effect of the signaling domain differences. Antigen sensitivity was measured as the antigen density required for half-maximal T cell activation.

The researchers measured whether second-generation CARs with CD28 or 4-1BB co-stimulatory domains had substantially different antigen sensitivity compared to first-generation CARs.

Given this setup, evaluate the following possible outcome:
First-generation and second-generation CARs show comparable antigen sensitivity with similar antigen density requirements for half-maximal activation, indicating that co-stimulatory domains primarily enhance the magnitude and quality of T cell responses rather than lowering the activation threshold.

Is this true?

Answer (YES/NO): YES